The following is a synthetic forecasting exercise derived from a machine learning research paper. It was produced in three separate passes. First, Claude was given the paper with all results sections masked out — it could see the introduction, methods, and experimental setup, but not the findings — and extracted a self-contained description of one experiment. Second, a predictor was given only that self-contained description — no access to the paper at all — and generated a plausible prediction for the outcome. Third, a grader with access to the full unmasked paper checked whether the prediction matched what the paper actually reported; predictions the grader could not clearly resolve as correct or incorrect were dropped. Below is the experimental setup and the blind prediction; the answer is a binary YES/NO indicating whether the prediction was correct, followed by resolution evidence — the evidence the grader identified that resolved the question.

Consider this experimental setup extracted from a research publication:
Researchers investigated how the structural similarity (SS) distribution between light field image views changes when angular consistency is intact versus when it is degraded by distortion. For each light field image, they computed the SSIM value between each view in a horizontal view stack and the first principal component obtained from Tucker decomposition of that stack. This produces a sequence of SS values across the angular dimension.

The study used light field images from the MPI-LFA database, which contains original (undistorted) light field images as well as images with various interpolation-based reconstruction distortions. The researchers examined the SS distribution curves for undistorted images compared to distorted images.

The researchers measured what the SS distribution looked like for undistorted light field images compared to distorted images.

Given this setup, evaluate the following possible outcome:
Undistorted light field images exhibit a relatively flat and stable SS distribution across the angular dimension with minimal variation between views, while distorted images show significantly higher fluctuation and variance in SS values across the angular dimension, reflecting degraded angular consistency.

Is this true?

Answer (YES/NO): YES